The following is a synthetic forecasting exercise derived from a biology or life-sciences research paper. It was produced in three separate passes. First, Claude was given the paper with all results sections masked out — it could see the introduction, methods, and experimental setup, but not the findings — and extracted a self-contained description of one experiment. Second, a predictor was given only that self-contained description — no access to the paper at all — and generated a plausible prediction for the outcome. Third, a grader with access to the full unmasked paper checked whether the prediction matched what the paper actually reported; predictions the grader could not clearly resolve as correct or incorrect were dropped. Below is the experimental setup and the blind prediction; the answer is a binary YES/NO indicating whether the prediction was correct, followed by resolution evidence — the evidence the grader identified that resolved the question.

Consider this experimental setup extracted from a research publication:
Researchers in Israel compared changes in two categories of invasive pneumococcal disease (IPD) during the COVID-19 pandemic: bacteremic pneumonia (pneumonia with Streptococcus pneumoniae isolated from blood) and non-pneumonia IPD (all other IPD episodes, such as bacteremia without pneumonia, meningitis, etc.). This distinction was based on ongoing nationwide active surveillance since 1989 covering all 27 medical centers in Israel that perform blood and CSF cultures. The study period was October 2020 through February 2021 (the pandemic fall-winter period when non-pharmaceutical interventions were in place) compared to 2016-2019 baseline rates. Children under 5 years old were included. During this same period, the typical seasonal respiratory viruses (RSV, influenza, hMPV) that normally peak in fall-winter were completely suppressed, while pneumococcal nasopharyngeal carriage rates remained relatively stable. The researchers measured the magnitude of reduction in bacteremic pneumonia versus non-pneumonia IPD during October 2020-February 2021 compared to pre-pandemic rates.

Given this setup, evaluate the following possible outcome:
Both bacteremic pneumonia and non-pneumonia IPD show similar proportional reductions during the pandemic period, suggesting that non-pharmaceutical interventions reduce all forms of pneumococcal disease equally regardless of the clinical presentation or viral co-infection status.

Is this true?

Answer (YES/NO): NO